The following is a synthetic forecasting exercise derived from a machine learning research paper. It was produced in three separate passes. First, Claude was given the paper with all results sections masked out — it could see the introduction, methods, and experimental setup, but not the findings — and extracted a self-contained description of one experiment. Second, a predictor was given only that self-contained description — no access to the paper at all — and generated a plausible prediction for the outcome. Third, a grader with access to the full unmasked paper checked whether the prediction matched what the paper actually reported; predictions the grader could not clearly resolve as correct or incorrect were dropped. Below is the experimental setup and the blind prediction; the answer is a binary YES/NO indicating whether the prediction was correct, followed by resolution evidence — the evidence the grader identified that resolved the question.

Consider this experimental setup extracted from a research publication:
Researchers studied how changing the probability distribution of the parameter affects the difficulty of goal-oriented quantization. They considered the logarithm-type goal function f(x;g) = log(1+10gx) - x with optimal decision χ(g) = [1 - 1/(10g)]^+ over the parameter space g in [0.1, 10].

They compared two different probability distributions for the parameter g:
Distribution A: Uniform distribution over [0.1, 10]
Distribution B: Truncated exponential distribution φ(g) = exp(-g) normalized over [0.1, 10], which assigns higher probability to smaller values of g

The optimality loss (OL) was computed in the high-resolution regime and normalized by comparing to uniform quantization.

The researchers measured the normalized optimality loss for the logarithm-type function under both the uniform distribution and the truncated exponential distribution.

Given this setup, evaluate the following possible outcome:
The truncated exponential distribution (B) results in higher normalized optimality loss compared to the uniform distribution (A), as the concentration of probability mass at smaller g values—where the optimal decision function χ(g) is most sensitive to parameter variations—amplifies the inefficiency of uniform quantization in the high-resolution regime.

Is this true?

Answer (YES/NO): NO